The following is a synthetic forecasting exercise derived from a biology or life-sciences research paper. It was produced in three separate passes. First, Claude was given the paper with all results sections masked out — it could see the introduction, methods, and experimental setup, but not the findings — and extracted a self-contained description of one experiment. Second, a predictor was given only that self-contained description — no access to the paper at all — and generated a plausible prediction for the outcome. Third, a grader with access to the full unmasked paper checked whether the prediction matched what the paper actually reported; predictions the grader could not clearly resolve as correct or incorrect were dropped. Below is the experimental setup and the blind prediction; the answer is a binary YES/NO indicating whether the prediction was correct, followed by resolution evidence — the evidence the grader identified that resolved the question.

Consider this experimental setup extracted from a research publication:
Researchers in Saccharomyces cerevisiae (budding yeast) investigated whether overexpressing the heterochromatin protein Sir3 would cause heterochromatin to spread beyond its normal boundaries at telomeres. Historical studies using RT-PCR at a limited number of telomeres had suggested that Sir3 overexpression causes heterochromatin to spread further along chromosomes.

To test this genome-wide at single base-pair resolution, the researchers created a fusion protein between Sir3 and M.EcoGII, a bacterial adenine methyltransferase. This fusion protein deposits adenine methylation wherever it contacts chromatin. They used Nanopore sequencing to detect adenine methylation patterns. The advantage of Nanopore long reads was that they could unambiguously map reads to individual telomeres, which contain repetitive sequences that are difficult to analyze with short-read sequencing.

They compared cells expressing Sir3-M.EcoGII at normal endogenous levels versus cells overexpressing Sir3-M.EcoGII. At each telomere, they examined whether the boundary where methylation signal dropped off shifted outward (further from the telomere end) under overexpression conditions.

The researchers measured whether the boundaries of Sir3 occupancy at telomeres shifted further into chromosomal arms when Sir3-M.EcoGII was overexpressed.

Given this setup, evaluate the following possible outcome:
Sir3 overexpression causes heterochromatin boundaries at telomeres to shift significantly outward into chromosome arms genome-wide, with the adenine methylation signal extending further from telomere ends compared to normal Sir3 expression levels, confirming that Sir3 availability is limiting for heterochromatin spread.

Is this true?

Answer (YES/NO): NO